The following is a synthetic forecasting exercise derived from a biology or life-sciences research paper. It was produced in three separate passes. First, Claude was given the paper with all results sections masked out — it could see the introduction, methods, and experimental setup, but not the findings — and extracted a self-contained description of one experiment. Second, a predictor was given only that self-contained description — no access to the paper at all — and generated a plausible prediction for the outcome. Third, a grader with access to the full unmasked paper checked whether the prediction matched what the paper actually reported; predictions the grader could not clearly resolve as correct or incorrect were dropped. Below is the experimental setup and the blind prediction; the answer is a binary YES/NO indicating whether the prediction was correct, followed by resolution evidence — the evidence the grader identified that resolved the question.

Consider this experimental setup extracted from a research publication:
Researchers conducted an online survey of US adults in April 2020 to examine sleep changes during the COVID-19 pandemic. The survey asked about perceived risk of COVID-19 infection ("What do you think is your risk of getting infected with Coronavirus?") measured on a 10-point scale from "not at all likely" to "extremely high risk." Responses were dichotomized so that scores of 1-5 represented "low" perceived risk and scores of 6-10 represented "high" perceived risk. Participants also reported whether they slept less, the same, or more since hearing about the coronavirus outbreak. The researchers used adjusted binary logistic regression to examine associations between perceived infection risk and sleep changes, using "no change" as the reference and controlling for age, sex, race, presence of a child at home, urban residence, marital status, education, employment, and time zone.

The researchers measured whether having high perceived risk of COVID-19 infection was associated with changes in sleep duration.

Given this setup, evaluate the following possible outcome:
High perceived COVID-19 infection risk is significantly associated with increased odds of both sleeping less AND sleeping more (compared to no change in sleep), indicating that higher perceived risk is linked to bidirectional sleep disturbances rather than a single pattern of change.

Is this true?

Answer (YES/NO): YES